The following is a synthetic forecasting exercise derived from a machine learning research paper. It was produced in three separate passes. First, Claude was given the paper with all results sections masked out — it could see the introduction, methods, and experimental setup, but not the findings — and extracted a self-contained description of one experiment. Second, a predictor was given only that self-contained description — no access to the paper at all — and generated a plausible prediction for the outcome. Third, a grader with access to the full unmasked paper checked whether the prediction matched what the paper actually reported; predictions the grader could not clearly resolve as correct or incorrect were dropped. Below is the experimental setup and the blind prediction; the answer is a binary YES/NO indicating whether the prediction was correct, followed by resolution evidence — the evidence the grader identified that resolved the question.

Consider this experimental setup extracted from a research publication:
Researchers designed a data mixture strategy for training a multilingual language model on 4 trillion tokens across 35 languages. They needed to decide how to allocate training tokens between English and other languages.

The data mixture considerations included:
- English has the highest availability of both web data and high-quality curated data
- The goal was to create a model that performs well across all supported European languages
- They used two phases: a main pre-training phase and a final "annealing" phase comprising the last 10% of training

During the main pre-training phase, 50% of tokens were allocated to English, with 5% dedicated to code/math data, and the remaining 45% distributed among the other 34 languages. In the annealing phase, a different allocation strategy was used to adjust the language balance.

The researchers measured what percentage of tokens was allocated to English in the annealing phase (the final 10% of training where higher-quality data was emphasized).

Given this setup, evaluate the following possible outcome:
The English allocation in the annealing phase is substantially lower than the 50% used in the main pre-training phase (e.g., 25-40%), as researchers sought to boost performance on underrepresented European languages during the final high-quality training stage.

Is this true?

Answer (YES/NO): YES